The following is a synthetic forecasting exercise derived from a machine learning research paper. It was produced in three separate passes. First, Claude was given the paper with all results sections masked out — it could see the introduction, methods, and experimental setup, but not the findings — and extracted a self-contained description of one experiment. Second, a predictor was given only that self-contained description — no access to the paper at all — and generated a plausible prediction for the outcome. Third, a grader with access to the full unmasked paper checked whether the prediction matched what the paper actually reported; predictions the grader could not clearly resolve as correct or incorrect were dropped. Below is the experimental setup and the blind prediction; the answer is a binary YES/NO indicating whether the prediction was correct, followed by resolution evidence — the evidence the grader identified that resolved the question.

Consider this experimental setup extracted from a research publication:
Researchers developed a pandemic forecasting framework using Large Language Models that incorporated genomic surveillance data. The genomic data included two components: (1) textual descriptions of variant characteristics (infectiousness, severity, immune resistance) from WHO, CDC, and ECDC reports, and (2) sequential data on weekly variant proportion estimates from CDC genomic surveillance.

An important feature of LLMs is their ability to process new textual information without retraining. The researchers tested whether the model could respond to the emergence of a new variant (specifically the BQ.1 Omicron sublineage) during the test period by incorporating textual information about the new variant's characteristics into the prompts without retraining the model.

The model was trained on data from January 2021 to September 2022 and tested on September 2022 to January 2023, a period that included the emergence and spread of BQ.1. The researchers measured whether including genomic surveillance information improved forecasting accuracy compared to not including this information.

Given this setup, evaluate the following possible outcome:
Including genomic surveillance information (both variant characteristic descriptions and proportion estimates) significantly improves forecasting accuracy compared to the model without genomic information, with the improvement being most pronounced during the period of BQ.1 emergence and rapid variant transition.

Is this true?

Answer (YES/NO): YES